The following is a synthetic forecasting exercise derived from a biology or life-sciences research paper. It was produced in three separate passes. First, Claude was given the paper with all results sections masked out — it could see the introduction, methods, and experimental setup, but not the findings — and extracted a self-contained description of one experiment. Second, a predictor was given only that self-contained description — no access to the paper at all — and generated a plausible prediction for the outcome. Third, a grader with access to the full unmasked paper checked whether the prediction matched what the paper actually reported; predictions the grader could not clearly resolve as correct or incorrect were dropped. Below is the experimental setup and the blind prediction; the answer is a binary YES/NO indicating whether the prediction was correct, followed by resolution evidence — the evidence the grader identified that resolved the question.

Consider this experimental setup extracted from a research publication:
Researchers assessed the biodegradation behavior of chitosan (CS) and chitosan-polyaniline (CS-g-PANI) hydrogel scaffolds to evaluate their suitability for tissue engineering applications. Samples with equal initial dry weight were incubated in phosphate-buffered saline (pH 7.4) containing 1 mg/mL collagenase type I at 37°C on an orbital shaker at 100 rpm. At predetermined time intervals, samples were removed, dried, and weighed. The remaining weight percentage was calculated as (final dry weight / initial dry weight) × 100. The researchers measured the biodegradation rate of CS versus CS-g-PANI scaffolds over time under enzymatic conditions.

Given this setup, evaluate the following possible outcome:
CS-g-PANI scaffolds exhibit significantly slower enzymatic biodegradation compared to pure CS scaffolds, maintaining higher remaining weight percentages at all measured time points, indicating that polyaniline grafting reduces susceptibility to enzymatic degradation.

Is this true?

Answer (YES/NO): YES